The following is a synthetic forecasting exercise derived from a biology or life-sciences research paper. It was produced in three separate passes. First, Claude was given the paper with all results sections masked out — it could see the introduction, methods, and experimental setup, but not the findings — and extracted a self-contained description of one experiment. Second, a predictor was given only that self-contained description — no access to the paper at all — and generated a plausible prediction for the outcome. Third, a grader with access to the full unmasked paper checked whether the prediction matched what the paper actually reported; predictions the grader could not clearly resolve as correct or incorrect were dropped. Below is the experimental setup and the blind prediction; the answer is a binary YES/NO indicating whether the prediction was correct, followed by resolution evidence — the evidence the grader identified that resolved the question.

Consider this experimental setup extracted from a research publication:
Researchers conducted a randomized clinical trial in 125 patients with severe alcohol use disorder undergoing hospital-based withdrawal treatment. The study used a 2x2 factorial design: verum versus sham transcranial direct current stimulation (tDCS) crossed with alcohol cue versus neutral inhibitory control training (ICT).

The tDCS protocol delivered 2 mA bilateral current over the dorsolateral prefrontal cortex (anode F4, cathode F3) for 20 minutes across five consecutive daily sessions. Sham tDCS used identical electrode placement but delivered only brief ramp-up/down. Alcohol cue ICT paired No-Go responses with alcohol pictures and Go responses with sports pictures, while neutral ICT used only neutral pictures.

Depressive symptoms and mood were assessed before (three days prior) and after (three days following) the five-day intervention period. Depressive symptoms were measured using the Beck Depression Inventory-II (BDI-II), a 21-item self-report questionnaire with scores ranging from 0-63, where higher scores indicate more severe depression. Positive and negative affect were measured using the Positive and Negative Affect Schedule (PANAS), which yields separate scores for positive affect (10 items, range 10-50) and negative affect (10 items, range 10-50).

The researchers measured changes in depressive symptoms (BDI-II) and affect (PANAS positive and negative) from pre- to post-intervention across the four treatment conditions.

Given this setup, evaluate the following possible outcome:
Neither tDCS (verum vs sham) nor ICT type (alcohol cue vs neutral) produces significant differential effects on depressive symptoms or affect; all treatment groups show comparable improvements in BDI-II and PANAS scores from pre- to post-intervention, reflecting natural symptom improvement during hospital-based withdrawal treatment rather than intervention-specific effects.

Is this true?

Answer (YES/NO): NO